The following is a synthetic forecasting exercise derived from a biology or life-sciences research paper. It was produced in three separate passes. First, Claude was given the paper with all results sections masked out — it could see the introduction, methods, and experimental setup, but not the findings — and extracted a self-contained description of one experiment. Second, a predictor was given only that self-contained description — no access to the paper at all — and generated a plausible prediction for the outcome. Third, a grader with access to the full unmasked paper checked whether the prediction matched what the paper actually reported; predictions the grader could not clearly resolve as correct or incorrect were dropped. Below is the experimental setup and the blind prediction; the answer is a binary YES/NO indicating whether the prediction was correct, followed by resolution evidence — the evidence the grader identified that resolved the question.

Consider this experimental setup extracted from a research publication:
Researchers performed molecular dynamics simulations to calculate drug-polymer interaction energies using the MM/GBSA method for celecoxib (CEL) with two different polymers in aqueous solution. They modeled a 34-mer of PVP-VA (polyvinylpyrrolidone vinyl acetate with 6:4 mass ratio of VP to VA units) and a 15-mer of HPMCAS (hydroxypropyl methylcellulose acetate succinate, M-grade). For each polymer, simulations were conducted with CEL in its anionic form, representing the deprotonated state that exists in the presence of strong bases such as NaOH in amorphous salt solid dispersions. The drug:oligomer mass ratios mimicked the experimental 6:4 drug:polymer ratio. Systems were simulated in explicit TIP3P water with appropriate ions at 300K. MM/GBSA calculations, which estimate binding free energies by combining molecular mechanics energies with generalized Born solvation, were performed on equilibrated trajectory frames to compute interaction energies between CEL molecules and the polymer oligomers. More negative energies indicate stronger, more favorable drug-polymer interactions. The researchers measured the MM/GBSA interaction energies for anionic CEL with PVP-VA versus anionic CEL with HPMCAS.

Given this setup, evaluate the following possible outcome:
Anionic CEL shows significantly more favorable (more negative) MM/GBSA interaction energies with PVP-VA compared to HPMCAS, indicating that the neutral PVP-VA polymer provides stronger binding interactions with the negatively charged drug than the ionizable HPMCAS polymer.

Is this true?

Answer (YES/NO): YES